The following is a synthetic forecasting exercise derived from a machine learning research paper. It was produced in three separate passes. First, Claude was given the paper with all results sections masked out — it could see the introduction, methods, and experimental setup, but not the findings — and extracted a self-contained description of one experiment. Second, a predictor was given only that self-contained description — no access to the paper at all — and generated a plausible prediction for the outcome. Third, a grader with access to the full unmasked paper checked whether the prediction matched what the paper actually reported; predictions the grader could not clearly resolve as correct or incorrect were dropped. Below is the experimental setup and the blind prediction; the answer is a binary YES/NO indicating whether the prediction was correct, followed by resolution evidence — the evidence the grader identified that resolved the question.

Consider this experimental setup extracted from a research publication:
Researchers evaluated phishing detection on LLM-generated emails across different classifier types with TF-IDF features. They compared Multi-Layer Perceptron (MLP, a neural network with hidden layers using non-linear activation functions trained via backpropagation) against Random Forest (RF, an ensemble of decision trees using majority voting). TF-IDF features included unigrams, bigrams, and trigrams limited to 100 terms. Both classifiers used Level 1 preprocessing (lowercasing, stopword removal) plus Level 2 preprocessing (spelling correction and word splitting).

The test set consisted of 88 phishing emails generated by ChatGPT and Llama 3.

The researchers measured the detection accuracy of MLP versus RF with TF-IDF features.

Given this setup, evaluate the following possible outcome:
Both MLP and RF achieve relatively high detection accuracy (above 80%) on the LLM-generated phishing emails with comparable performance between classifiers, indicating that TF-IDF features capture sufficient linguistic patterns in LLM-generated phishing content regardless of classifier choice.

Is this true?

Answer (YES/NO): NO